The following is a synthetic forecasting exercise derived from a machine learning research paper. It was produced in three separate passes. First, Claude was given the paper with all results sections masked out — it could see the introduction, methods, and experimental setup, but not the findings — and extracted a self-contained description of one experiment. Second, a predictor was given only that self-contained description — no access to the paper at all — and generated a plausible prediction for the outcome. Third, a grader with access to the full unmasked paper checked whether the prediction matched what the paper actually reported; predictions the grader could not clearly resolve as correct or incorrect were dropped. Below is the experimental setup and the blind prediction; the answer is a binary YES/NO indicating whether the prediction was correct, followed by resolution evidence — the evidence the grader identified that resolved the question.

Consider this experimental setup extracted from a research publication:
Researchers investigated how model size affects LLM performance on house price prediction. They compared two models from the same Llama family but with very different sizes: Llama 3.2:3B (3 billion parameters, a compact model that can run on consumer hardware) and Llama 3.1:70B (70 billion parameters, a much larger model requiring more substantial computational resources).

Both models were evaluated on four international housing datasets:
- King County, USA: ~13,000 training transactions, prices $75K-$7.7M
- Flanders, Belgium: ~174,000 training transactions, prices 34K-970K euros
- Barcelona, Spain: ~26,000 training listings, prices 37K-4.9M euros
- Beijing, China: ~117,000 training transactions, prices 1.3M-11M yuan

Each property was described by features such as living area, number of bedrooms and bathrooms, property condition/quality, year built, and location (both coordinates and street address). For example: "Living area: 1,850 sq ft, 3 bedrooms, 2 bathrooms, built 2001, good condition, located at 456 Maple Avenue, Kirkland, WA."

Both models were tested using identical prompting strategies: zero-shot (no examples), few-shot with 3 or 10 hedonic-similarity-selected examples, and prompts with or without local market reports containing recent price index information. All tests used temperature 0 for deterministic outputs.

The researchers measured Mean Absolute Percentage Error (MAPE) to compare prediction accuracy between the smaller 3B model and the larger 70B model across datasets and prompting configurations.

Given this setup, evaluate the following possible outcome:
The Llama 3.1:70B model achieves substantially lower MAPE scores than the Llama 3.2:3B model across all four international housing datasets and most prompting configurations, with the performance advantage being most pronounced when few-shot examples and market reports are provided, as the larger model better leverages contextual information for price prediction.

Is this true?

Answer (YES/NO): NO